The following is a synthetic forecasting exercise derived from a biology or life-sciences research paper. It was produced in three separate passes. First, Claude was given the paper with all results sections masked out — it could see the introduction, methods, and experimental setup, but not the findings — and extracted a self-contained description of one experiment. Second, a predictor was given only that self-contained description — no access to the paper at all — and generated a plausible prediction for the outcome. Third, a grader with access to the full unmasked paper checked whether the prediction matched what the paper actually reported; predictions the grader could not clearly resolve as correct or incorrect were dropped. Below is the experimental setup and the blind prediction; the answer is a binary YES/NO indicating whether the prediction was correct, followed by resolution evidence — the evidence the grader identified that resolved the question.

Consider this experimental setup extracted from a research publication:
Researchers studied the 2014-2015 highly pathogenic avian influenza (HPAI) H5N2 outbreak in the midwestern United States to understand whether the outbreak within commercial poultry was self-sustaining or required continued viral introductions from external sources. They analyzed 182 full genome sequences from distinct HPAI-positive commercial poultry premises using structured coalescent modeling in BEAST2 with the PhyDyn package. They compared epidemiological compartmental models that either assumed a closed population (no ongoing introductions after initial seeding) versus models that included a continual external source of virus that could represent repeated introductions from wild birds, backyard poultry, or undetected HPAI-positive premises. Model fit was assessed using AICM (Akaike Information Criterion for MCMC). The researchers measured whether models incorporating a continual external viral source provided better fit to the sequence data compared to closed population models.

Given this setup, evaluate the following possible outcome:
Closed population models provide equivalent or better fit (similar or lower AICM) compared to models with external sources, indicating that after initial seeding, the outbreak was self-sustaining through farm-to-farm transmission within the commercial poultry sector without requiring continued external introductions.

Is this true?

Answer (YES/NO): YES